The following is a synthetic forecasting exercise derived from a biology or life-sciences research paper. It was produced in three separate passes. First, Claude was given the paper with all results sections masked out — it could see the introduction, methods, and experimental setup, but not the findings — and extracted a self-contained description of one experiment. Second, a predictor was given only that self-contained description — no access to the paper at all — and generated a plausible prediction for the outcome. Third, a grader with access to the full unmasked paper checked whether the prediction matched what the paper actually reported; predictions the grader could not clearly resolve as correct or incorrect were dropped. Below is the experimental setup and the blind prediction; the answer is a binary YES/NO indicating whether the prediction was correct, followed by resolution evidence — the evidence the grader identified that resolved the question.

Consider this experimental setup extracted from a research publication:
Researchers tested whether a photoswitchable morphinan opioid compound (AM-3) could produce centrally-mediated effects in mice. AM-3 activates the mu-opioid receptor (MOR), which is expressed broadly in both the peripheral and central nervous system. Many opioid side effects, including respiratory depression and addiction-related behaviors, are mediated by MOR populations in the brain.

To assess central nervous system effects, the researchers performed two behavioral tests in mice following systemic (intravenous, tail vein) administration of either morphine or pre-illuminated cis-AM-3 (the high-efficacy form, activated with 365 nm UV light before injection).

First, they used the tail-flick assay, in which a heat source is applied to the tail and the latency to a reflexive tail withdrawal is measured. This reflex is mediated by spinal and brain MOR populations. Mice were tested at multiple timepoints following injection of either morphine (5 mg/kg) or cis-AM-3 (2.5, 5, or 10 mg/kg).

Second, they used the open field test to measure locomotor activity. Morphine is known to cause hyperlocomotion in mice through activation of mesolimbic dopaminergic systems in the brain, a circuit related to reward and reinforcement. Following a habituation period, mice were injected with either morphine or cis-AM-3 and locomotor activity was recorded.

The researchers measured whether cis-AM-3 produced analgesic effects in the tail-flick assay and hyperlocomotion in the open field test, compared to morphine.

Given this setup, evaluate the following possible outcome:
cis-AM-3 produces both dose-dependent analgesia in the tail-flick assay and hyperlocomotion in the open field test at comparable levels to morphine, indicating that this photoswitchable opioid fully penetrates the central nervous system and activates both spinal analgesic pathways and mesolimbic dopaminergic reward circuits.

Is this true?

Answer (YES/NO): NO